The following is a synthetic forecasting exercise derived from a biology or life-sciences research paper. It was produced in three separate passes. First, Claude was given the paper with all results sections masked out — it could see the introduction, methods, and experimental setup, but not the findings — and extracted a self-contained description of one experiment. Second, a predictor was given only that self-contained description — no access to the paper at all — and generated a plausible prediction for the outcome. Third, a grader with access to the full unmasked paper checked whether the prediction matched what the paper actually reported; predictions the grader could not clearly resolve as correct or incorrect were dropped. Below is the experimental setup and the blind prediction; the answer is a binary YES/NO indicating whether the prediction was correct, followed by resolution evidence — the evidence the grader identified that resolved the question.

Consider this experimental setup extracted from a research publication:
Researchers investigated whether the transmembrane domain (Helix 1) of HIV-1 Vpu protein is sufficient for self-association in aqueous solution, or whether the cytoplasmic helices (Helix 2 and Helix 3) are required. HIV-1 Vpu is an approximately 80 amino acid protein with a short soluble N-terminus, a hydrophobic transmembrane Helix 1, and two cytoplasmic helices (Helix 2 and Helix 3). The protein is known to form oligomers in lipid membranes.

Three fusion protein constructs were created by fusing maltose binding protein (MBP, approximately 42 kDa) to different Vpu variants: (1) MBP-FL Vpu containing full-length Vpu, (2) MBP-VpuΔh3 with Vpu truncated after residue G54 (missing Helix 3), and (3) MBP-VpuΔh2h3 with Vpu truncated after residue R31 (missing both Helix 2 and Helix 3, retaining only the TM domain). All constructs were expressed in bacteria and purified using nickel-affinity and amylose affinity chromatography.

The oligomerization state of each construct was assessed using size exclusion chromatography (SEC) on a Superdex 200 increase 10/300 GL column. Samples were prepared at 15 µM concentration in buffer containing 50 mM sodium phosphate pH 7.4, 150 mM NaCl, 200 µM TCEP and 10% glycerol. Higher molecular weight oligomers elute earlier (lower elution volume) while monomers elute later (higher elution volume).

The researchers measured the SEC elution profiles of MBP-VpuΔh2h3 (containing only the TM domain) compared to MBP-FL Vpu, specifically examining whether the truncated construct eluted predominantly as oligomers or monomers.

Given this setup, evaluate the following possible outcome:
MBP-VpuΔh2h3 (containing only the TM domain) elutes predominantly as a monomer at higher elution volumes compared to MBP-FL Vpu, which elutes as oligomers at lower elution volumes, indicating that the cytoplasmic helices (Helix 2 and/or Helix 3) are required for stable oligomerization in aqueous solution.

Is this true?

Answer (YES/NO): NO